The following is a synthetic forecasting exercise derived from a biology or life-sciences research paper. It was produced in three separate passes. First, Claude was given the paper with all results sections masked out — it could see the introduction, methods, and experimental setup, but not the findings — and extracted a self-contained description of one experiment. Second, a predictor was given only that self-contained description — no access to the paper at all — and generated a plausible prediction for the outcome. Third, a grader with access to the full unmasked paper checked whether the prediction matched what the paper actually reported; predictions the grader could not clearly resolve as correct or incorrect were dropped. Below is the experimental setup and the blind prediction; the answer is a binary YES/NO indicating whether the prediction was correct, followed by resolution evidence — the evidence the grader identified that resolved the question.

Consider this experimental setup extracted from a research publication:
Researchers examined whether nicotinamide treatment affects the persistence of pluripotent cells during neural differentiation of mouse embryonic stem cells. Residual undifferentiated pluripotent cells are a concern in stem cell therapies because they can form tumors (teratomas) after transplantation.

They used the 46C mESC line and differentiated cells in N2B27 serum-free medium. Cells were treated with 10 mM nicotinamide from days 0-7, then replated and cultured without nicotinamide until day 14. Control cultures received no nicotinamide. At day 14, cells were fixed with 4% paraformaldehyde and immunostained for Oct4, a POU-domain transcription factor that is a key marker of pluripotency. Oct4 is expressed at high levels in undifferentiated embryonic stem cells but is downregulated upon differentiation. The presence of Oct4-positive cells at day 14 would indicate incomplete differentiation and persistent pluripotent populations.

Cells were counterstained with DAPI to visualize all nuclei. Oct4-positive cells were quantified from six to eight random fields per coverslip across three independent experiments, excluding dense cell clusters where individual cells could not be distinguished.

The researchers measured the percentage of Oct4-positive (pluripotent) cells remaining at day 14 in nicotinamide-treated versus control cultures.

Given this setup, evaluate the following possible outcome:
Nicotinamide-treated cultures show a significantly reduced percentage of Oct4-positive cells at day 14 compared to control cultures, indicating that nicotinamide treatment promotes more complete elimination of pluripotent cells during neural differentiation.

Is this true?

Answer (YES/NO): NO